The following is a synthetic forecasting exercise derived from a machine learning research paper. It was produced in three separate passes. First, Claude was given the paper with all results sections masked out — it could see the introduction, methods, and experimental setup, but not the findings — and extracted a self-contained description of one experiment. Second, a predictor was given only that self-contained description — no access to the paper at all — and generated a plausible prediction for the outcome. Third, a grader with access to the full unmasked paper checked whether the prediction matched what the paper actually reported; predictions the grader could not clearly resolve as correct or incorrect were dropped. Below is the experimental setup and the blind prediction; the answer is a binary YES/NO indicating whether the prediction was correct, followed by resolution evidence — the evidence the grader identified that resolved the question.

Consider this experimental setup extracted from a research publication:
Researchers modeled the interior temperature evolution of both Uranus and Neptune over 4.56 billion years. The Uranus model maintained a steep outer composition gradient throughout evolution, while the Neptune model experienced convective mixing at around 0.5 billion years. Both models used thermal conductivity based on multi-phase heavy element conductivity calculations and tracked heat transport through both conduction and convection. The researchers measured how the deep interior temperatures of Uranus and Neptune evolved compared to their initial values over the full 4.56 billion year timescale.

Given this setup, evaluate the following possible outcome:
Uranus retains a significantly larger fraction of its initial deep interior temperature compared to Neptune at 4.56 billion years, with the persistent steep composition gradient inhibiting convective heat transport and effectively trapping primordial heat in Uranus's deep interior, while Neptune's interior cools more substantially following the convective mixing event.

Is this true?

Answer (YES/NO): YES